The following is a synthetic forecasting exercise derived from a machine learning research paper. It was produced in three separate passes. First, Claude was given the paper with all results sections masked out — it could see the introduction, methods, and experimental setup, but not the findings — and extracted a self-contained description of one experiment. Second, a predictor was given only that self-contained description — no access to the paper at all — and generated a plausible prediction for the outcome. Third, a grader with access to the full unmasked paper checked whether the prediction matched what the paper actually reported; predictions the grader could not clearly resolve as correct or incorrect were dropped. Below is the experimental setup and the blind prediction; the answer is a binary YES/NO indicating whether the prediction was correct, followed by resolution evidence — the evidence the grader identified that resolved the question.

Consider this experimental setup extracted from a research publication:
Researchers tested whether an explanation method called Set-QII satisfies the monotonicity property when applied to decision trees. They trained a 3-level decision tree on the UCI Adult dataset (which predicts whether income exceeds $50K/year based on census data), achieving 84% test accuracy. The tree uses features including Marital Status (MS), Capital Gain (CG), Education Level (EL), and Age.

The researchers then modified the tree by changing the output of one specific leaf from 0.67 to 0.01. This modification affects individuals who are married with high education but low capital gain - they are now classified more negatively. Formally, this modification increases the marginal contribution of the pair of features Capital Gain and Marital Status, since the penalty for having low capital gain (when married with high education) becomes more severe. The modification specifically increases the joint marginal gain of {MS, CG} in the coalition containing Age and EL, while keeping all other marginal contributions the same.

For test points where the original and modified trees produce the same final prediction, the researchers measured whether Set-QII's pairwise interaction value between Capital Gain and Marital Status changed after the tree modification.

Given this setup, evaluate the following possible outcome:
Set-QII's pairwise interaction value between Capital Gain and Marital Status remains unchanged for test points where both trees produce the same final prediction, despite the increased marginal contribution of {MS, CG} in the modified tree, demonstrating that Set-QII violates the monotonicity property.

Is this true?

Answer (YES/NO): YES